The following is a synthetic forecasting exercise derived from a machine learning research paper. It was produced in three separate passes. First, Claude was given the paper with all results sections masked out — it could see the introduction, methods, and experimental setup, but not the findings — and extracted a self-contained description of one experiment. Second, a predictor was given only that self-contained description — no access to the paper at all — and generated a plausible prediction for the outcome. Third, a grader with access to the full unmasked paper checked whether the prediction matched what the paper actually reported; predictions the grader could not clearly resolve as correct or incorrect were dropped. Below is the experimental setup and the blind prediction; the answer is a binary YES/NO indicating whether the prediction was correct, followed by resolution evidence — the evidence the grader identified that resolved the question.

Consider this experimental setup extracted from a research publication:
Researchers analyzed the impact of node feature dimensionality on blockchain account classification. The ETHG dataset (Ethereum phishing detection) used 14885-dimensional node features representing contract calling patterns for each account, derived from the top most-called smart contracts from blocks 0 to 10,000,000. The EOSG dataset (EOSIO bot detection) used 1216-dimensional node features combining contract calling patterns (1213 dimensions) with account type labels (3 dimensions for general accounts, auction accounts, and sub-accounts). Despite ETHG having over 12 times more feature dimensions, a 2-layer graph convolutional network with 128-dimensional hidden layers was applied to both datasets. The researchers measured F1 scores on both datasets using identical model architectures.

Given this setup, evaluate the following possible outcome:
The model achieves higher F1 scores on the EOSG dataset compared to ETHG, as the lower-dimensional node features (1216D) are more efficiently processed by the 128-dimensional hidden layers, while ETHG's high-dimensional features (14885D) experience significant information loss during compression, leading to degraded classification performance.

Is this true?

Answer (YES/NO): NO